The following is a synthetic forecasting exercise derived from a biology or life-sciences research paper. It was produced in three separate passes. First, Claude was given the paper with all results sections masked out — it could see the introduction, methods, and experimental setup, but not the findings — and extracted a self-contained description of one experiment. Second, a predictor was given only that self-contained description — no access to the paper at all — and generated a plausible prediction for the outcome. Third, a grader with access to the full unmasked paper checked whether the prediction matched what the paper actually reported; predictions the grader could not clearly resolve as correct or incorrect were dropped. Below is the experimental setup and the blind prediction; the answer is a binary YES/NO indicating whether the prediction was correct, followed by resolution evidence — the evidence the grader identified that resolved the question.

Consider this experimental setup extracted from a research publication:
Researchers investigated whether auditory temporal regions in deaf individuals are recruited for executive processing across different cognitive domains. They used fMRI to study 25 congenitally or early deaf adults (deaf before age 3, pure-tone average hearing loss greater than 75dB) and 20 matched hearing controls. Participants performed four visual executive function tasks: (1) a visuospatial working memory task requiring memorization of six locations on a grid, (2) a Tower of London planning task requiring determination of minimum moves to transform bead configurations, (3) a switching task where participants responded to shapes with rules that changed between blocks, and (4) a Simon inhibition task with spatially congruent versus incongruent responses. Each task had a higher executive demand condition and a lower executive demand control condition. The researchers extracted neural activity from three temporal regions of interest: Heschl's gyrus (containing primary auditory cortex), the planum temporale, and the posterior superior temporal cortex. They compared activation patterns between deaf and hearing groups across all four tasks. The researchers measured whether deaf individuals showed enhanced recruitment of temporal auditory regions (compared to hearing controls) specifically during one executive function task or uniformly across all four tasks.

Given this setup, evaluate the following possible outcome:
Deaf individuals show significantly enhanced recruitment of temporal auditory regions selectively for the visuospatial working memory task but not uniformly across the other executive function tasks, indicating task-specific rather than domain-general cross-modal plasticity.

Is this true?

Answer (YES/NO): NO